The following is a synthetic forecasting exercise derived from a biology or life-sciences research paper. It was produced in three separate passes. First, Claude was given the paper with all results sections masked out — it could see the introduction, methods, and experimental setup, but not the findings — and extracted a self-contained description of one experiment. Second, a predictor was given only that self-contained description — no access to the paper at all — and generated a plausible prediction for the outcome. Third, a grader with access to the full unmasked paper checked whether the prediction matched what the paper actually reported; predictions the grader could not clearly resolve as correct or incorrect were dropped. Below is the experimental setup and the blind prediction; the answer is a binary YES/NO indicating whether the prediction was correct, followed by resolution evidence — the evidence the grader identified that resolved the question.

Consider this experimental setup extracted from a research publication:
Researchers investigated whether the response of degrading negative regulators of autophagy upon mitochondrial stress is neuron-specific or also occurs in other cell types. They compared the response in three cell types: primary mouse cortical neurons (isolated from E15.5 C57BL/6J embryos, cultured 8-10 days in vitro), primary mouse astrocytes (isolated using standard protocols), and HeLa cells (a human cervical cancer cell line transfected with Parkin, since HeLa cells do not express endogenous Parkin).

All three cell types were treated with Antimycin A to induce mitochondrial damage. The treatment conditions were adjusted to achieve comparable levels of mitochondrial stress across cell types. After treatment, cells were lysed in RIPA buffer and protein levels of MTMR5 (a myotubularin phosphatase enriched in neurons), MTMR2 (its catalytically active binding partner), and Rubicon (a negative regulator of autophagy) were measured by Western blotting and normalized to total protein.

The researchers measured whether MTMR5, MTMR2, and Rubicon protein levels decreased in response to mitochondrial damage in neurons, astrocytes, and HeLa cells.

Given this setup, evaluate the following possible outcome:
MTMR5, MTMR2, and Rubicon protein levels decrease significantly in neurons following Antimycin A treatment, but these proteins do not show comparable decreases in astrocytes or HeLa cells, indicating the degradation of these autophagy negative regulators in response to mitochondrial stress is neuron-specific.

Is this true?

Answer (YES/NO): YES